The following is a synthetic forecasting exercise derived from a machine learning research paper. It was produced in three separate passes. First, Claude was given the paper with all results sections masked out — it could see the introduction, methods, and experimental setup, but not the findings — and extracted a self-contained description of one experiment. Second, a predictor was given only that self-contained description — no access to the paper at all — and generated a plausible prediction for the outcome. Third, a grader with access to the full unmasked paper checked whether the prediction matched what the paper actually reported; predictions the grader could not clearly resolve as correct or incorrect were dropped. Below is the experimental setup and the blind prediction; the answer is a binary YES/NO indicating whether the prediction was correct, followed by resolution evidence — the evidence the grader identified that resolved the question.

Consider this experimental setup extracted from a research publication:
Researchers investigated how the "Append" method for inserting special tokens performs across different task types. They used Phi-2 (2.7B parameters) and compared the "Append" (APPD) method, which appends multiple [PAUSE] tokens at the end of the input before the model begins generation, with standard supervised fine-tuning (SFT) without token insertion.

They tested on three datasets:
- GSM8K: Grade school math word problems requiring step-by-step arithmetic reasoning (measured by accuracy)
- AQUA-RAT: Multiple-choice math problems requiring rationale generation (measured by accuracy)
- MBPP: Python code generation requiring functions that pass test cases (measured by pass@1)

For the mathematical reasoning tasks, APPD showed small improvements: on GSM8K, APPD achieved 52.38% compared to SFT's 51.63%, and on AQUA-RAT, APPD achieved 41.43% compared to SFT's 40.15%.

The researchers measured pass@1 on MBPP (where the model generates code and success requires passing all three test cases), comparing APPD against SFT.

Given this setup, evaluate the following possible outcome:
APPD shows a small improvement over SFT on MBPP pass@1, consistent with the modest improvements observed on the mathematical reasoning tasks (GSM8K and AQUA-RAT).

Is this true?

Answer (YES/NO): NO